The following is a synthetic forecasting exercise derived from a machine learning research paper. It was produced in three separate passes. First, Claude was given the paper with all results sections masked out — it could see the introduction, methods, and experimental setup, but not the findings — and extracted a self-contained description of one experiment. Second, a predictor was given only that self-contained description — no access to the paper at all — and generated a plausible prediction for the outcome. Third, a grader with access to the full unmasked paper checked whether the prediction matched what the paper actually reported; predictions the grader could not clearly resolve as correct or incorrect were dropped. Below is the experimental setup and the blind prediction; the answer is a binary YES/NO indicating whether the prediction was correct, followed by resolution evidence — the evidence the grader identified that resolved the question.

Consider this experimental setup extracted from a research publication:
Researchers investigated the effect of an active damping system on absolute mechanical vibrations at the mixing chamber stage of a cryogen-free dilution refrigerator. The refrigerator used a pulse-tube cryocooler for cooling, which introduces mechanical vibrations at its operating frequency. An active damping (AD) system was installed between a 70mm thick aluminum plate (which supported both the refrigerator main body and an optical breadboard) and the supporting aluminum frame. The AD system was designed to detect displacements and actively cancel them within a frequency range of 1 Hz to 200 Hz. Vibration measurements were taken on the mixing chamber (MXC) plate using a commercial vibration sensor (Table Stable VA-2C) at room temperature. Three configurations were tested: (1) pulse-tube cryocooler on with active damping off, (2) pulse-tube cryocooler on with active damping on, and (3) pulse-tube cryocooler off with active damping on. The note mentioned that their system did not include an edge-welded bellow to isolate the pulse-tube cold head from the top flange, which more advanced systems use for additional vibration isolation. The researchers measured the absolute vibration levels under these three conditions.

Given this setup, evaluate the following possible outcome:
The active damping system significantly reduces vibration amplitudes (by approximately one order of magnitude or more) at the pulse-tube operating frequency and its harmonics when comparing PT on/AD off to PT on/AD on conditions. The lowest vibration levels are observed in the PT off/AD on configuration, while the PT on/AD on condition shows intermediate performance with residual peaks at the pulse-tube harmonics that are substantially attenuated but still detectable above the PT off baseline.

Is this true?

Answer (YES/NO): NO